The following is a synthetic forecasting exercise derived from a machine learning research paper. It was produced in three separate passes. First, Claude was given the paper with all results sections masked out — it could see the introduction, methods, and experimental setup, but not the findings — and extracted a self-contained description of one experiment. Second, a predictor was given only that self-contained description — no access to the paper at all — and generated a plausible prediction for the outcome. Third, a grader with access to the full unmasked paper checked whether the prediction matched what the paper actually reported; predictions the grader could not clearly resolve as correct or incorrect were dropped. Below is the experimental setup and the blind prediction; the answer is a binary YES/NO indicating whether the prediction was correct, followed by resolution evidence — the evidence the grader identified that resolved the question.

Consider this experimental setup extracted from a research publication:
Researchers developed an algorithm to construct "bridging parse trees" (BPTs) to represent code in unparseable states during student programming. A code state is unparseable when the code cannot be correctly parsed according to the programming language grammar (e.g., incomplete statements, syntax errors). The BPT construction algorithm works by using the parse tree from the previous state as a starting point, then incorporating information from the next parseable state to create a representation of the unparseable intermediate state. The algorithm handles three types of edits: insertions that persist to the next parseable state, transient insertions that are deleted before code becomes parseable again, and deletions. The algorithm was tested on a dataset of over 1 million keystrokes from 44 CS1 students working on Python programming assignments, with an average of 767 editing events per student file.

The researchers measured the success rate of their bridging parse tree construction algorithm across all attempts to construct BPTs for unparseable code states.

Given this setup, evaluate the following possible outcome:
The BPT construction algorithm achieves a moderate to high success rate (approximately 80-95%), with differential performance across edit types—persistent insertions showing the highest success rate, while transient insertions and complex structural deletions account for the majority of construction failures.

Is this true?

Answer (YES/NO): NO